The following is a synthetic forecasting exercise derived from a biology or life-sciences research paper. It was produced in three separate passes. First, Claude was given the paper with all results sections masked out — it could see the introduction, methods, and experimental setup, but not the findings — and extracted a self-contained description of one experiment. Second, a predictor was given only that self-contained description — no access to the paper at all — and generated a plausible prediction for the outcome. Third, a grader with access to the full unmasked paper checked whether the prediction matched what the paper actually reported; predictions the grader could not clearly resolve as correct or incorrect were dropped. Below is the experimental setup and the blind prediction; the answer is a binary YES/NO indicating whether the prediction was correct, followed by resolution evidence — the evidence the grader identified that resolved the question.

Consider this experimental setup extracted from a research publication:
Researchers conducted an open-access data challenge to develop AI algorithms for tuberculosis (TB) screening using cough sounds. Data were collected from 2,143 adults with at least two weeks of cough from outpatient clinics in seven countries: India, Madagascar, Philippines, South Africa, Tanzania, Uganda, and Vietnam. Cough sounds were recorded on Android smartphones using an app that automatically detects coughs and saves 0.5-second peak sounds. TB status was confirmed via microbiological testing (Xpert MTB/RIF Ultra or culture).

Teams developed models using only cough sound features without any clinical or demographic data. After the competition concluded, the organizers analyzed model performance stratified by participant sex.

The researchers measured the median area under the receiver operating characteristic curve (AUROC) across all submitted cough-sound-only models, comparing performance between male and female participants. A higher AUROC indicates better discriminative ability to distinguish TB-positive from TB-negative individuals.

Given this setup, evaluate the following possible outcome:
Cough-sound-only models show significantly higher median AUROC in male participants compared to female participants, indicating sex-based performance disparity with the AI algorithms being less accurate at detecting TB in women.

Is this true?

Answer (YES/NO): NO